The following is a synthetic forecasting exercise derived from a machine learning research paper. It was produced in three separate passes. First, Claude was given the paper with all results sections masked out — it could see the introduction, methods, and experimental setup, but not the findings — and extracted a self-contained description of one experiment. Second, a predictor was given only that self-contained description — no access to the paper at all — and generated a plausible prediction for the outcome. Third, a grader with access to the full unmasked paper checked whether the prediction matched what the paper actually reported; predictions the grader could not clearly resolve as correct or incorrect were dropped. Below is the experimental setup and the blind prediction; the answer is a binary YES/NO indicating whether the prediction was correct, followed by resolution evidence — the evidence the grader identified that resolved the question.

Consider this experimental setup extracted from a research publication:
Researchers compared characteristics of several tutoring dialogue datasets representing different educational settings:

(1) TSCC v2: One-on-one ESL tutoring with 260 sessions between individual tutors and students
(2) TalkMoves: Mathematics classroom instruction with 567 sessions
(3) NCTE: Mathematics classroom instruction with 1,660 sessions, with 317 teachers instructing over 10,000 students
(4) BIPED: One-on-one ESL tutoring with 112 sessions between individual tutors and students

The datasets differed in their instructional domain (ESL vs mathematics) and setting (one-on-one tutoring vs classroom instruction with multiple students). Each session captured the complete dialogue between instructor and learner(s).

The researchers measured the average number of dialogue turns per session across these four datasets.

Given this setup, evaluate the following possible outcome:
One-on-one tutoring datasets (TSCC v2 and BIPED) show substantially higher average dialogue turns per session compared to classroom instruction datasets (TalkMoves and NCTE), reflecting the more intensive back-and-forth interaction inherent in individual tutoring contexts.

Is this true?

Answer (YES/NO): NO